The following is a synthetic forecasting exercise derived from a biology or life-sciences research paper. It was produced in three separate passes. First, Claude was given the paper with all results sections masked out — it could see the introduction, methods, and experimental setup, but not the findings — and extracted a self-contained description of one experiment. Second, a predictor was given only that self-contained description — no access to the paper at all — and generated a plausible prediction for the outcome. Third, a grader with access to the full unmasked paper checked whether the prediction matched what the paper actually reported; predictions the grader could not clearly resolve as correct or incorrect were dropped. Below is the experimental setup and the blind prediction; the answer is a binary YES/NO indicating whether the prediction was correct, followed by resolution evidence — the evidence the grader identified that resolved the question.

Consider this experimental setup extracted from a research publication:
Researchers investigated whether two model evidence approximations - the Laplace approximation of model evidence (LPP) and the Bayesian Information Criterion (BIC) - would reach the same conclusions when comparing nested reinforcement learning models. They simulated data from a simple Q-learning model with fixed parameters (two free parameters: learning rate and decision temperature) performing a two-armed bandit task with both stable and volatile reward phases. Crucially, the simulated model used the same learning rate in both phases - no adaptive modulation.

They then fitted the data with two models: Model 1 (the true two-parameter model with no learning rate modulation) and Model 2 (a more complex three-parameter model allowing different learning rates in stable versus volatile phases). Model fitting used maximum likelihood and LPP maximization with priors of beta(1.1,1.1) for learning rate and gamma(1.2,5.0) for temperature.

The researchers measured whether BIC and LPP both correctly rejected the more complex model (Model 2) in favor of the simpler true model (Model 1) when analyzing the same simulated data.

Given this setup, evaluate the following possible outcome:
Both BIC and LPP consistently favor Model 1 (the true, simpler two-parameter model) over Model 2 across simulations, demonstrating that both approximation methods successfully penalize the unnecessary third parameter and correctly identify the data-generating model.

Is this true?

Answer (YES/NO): NO